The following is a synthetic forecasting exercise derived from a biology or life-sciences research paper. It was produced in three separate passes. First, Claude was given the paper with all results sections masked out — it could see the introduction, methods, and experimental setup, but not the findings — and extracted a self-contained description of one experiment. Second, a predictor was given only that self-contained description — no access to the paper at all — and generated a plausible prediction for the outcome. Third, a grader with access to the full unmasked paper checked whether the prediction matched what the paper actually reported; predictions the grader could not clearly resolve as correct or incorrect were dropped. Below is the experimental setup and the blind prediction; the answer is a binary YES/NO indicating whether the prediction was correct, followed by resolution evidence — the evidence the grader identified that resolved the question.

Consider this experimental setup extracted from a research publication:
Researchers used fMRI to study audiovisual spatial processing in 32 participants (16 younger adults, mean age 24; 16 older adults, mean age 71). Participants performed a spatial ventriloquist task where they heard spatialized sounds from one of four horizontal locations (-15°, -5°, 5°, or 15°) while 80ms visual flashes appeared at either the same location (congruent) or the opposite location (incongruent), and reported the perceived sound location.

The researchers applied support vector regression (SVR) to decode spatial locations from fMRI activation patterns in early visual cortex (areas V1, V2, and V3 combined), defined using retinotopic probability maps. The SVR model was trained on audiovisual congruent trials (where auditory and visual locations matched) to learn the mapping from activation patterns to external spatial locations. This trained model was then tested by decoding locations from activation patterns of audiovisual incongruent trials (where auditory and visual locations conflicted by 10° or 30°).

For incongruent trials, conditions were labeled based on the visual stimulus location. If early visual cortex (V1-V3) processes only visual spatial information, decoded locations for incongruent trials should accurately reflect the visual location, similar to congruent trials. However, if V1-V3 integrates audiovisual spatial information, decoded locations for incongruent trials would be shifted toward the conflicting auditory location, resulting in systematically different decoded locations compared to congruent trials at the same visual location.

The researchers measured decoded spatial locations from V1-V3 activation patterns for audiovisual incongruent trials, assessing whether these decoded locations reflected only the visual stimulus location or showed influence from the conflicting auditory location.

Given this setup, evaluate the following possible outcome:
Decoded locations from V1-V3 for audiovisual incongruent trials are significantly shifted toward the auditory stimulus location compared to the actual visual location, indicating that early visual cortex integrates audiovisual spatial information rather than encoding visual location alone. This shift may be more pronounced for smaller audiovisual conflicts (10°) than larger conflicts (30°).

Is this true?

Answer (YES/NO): NO